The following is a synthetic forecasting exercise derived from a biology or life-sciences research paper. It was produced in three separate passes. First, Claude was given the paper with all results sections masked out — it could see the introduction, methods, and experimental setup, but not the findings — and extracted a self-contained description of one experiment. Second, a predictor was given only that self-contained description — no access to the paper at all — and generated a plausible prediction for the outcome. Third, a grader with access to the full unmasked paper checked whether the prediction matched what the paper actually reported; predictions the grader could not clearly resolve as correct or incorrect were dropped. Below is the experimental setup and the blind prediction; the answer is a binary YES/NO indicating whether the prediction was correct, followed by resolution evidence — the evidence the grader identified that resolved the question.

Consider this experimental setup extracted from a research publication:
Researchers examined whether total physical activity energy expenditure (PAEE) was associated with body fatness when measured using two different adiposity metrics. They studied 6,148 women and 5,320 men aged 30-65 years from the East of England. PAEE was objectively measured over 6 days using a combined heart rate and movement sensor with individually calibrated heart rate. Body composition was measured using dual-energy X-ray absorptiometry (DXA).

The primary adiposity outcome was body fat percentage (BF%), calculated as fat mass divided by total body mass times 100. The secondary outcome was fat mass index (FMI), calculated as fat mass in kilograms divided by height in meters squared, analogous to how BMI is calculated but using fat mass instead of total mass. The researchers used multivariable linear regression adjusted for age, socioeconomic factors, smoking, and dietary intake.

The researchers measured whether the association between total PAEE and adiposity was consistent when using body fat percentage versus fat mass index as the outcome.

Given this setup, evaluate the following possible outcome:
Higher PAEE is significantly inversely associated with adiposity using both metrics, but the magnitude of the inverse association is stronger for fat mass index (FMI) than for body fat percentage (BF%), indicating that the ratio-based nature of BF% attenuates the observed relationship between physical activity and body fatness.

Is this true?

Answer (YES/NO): NO